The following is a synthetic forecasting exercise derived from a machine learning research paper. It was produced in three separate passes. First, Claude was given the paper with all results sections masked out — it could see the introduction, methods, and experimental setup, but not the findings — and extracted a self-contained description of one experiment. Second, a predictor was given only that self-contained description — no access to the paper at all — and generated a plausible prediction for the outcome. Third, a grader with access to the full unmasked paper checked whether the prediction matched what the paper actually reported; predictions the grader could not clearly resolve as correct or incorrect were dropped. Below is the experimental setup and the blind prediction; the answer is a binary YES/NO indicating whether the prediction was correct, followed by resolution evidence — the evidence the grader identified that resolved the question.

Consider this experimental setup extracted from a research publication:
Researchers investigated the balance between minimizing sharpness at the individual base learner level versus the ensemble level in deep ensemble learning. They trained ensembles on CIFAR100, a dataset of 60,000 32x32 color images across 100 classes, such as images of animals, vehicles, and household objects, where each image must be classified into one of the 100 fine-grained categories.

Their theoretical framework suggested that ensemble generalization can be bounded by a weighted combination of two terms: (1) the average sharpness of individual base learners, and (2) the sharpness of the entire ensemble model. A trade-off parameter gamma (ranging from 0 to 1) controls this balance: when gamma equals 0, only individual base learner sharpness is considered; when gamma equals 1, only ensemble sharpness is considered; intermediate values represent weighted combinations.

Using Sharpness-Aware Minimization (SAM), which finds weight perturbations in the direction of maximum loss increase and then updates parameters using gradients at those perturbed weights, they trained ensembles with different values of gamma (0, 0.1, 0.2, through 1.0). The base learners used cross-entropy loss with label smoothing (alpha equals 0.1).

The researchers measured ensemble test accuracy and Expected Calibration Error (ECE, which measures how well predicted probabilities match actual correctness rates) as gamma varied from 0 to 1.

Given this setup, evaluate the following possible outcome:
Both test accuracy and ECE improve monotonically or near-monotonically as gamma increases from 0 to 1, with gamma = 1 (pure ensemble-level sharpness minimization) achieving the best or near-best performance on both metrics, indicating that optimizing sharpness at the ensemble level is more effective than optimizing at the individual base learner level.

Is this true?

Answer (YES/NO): NO